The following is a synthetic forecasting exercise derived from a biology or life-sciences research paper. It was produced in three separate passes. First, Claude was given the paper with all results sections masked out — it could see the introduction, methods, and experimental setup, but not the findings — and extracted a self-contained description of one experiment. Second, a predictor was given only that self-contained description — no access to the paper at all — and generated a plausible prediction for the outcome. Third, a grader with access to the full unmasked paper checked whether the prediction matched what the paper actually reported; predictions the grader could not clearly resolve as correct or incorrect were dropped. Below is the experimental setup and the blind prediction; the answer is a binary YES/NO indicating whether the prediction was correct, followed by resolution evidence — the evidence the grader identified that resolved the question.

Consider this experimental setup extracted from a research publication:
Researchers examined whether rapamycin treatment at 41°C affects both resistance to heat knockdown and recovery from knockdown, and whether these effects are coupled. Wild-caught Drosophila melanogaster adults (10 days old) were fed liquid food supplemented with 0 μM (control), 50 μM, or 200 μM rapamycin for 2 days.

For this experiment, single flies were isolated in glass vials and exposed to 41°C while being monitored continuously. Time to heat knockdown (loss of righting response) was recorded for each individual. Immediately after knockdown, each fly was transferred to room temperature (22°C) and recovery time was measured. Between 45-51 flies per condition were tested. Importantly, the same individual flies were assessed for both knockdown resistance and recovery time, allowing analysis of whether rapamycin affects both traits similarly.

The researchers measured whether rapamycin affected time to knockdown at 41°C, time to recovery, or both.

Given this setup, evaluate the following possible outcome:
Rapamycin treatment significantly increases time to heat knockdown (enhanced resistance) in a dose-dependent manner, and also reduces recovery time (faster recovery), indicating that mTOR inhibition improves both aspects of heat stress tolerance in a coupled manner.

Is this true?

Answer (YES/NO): NO